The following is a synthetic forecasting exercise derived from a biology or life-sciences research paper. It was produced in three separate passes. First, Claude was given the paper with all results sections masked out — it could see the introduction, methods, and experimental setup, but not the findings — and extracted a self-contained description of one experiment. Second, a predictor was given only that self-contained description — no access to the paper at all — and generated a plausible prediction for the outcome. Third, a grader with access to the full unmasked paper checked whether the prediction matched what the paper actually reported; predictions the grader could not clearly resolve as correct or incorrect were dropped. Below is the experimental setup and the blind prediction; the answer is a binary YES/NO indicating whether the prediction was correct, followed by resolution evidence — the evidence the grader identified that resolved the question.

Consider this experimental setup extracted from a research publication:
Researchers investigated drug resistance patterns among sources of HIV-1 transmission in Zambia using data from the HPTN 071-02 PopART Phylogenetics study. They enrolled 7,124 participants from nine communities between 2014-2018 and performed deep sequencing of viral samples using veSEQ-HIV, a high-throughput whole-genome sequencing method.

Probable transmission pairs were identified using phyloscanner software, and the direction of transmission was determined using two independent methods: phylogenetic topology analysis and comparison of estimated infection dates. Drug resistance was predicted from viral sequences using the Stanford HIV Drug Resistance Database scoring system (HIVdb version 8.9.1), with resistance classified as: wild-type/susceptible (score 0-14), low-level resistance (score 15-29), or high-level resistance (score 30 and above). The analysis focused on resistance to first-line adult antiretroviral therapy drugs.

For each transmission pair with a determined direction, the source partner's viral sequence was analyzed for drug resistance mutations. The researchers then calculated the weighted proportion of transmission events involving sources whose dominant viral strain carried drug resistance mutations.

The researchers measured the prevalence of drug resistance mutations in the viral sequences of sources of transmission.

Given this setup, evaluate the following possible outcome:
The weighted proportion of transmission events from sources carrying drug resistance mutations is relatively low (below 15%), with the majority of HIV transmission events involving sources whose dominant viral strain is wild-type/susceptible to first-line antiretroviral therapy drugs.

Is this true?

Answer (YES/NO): NO